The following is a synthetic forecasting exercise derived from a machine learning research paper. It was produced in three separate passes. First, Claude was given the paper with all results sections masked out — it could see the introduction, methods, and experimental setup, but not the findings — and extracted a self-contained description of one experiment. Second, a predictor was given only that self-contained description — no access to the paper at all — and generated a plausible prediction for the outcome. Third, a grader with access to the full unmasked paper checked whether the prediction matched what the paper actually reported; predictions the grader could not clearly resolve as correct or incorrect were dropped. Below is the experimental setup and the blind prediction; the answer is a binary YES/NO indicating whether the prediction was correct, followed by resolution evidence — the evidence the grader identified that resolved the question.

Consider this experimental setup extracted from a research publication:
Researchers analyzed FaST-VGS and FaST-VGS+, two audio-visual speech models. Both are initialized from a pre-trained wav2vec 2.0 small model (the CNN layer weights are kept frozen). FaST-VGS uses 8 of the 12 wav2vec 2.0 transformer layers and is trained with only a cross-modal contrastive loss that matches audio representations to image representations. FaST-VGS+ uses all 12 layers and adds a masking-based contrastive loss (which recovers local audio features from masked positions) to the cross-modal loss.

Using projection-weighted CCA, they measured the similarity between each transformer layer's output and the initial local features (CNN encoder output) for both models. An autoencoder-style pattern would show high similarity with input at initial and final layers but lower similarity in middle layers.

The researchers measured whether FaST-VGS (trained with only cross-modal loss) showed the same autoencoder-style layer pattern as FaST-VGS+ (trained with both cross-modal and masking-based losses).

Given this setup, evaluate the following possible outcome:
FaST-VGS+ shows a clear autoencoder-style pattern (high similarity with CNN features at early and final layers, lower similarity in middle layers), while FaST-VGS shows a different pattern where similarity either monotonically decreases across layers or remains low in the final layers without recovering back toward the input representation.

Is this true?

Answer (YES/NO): NO